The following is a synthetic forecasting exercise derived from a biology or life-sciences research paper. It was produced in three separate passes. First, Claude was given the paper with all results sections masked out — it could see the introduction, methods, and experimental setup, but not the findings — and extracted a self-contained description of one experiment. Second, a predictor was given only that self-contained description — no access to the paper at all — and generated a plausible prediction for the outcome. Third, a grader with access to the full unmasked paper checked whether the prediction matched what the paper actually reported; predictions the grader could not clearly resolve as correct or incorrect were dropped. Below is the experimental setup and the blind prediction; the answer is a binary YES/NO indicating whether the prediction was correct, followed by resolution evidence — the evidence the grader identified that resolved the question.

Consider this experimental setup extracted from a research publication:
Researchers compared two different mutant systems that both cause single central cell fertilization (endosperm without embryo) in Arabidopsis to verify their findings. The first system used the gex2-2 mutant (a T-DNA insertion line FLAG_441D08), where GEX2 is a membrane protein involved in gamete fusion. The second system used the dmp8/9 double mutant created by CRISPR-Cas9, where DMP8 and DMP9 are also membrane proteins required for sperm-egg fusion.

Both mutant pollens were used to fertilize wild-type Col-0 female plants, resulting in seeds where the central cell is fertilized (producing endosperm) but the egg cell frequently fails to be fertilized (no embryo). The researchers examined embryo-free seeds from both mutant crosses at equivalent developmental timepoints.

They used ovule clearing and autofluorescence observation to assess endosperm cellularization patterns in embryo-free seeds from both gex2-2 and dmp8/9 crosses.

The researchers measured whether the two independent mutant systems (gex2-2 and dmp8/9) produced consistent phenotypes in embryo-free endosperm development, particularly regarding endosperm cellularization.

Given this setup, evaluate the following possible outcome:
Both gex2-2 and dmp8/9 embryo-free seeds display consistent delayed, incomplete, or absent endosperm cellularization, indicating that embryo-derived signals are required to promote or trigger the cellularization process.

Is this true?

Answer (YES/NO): NO